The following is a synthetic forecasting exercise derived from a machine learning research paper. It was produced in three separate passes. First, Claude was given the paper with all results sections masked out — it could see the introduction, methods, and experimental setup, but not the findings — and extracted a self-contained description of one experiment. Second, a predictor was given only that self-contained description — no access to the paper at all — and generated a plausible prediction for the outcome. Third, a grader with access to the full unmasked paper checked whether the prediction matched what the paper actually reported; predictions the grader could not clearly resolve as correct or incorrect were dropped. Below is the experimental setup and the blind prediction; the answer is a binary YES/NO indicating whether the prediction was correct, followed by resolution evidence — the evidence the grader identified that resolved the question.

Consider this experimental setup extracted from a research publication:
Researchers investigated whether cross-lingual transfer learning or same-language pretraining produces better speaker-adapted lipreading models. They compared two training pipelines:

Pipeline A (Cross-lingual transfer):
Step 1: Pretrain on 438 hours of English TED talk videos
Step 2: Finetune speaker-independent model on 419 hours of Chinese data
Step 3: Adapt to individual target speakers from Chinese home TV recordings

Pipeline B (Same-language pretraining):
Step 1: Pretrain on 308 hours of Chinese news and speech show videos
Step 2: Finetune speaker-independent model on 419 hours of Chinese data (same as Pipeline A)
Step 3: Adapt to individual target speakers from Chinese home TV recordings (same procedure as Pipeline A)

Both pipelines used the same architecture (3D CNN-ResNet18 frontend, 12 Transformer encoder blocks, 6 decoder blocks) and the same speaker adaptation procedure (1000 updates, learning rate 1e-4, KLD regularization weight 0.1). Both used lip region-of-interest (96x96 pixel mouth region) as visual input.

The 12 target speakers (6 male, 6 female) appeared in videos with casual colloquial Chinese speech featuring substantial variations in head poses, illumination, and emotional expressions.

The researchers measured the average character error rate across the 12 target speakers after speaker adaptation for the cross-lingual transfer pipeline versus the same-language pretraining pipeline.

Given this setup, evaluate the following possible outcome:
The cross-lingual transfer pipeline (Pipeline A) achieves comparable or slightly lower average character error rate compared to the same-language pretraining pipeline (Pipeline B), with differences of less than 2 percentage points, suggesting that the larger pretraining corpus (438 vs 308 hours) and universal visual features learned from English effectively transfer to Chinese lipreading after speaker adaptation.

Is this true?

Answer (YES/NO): NO